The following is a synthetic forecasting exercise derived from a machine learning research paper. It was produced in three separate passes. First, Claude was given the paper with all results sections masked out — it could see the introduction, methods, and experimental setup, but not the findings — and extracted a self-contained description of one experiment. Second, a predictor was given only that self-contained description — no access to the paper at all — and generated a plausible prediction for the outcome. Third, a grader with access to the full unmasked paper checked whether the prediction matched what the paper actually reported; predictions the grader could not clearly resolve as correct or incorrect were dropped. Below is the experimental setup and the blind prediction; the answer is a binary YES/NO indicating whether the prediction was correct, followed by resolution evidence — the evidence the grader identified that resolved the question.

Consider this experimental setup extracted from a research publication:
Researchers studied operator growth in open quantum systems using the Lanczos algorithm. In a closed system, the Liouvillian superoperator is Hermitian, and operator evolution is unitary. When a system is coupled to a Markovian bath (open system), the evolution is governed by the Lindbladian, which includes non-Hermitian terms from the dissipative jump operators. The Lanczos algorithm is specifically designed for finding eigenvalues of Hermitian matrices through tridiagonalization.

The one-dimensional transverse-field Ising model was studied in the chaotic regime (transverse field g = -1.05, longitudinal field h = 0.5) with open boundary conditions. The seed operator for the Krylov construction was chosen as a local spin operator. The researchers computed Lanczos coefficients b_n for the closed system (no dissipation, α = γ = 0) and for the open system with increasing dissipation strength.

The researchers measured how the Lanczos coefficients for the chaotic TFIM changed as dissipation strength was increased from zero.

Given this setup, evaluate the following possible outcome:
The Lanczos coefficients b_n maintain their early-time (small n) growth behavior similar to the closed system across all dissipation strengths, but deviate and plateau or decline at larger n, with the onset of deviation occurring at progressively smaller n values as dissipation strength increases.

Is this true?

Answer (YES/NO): NO